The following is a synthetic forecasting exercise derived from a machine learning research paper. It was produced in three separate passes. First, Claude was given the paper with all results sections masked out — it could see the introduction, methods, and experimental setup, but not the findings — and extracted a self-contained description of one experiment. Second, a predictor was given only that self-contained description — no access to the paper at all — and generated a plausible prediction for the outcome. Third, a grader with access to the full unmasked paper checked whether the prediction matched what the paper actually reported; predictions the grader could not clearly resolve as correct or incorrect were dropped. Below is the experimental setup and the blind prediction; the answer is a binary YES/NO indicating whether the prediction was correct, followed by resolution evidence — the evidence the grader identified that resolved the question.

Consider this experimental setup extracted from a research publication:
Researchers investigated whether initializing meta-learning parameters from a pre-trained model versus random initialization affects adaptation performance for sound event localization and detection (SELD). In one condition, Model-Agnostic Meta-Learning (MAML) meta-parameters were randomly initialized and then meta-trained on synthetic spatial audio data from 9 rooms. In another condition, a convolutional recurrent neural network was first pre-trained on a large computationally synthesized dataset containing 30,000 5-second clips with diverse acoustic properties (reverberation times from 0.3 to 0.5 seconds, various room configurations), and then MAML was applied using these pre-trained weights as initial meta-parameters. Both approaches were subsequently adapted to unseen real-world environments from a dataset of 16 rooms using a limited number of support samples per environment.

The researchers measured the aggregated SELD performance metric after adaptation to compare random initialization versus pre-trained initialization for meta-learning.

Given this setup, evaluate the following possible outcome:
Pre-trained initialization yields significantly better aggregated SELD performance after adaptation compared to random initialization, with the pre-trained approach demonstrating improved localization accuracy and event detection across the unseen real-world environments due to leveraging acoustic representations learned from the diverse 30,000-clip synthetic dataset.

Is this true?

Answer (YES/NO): NO